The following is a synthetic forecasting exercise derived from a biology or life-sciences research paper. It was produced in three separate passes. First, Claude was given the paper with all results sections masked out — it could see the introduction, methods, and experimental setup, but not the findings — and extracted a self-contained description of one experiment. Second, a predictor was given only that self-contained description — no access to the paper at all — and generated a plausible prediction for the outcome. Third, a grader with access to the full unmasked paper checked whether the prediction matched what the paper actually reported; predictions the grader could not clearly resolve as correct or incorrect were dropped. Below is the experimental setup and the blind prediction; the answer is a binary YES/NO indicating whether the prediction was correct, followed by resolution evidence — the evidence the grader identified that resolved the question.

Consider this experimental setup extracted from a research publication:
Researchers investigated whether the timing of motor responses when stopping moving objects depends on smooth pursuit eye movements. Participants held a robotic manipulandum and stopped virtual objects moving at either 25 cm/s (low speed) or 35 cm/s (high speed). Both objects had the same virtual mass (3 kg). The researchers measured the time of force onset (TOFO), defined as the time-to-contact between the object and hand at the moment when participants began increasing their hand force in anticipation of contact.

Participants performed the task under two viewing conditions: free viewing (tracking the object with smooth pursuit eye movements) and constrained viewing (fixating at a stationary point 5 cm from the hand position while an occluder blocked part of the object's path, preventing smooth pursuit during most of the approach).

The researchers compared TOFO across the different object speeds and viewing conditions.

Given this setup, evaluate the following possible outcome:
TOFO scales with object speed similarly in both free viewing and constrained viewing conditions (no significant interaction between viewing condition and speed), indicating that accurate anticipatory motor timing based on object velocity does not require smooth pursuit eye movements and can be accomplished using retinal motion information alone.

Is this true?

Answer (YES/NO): YES